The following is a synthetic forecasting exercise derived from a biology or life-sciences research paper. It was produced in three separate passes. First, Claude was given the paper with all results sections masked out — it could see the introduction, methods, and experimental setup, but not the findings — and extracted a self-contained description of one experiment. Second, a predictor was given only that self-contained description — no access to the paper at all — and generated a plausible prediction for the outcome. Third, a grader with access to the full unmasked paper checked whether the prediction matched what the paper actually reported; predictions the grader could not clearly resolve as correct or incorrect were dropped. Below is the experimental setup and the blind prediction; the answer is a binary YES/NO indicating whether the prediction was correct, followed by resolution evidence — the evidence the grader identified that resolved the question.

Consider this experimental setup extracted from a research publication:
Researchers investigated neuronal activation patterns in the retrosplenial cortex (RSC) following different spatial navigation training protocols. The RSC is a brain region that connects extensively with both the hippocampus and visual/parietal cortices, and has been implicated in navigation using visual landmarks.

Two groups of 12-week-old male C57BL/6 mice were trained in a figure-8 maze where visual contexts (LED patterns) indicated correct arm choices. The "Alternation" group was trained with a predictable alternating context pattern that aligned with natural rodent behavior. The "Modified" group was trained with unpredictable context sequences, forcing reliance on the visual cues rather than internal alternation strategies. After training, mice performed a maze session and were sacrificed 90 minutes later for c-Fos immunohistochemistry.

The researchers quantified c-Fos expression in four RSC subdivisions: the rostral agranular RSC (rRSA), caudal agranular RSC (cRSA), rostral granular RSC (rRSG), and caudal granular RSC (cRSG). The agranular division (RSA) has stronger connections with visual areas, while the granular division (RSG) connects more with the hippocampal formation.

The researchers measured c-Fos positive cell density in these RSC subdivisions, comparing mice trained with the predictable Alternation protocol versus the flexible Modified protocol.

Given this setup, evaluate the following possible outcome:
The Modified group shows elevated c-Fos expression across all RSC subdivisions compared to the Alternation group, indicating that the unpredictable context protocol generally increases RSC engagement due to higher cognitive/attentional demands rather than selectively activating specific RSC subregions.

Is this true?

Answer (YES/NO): NO